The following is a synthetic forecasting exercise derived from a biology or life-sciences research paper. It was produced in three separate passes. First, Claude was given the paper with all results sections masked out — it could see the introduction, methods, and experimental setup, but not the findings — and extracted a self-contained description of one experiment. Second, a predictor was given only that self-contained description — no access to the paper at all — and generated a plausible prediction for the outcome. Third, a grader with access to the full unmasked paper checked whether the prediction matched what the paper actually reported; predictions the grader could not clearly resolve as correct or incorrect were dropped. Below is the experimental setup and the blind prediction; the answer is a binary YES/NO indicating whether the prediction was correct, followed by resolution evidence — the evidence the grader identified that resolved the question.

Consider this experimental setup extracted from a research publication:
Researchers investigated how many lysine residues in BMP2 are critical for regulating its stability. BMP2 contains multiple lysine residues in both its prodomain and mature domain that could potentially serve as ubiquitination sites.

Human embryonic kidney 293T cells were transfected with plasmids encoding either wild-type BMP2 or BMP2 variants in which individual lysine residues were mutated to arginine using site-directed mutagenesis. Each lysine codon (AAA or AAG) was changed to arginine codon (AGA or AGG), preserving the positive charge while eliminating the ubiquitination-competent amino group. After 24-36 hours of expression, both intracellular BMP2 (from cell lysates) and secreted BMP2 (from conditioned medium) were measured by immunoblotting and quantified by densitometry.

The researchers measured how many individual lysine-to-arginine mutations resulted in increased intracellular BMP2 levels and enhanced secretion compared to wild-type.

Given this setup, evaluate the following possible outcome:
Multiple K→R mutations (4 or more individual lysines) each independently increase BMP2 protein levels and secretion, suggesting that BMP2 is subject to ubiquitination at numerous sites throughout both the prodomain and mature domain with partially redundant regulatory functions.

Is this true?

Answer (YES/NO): YES